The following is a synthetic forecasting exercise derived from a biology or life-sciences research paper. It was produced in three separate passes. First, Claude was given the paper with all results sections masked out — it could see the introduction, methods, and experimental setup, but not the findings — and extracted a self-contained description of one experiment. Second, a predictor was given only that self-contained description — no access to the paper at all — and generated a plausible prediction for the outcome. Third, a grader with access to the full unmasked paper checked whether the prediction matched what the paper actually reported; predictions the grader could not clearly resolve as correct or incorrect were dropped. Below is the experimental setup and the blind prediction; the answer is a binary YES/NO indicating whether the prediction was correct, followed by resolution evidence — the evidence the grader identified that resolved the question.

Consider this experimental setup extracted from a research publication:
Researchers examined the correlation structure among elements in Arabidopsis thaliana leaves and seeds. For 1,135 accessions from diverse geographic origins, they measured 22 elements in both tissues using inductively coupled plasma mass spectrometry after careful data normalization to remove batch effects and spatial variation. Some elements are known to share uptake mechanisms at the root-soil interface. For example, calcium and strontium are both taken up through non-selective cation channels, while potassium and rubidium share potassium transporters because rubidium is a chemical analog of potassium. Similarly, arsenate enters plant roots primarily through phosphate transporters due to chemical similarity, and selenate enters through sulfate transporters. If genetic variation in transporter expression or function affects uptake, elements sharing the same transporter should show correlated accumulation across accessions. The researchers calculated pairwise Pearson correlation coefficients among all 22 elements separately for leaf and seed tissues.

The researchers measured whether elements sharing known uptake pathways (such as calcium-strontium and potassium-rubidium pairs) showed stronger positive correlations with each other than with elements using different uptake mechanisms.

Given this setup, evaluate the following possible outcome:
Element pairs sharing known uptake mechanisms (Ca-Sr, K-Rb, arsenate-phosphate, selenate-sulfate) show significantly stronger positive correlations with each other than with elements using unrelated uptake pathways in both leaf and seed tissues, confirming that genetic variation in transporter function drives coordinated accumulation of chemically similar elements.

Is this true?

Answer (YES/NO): NO